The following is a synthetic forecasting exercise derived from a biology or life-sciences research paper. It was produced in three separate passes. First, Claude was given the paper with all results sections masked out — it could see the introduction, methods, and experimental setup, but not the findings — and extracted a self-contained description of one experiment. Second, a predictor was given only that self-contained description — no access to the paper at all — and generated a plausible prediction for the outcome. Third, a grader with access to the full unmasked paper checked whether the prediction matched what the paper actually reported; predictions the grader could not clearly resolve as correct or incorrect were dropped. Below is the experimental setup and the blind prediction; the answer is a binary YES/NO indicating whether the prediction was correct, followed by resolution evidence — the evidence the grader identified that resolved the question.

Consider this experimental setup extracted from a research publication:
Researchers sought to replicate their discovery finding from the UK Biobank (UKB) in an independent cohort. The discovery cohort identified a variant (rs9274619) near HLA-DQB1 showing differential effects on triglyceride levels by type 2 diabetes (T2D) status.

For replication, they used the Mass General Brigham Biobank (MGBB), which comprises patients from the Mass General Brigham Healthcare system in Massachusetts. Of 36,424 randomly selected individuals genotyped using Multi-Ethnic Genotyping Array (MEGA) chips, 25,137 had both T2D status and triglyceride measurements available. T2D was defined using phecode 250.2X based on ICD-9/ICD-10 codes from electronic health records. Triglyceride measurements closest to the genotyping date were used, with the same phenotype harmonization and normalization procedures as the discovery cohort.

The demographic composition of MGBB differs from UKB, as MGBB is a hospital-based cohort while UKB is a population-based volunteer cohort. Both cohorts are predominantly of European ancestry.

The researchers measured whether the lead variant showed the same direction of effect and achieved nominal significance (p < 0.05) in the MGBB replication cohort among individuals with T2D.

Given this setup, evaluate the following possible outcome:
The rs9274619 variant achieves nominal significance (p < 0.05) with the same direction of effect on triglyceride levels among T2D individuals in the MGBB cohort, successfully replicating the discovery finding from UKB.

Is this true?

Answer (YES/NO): YES